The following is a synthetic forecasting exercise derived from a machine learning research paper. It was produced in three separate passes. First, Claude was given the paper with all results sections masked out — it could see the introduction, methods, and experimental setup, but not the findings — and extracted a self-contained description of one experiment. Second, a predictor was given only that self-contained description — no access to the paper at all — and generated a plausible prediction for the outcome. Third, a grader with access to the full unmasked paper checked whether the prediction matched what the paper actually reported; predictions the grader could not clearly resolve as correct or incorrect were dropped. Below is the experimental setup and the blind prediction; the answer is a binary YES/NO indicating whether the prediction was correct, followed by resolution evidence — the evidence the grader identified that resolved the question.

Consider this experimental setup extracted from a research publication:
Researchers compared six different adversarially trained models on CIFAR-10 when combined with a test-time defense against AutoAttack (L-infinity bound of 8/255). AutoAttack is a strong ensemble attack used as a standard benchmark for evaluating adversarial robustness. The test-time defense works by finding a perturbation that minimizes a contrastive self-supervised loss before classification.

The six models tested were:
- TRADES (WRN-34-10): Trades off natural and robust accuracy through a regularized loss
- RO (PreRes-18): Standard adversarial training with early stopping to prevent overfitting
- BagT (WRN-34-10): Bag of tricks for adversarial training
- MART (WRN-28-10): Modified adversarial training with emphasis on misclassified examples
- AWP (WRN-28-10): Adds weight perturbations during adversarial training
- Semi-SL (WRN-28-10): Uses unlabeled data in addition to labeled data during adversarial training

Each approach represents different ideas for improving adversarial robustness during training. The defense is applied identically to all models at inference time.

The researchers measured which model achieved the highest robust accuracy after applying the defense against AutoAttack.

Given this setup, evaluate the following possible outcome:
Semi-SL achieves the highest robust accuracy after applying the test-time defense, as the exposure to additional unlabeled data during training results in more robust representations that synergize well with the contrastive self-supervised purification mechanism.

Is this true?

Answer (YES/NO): YES